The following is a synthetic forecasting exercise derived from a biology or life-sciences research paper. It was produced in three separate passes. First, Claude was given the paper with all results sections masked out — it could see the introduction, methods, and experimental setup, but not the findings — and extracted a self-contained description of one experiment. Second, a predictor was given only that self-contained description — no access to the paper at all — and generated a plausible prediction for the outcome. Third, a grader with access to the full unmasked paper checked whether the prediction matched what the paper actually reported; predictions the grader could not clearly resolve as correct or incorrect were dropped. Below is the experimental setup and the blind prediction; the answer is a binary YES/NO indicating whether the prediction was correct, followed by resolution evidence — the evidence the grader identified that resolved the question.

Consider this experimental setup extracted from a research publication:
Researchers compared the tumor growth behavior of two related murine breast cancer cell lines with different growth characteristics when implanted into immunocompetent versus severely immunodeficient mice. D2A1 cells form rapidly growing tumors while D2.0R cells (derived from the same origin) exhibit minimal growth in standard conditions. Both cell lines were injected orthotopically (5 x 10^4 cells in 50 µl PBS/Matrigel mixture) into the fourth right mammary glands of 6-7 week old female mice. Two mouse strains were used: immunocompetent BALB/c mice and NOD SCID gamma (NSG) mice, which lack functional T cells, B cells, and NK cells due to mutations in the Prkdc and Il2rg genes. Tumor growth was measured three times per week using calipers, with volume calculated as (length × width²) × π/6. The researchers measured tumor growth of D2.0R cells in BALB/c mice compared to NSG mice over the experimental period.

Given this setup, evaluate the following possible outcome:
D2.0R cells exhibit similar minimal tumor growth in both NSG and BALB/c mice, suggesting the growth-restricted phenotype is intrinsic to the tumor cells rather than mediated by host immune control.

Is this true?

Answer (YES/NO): NO